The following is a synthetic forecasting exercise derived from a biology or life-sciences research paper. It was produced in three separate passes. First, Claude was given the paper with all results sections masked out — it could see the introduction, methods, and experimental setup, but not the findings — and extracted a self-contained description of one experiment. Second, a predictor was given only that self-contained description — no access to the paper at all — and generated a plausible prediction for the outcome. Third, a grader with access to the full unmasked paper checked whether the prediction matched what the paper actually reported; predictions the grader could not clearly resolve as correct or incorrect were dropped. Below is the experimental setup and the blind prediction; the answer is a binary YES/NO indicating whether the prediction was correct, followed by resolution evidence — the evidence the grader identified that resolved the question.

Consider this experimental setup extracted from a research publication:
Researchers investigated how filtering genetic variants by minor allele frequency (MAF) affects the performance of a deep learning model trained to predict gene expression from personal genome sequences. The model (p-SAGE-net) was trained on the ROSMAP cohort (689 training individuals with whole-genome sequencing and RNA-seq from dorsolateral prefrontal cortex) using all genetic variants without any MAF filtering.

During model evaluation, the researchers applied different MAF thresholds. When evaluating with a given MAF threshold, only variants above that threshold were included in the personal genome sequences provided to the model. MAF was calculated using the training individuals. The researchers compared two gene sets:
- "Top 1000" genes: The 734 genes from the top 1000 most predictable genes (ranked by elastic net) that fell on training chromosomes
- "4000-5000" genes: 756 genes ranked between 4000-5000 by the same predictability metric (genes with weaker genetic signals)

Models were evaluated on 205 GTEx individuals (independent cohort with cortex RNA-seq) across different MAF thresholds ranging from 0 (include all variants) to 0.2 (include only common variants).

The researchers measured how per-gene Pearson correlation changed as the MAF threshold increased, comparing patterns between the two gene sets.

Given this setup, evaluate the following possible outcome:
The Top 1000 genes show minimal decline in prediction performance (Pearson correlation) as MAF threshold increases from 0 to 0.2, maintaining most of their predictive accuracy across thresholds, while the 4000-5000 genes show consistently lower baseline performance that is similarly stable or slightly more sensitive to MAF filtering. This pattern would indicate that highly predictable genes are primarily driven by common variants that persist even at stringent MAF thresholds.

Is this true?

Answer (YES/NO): YES